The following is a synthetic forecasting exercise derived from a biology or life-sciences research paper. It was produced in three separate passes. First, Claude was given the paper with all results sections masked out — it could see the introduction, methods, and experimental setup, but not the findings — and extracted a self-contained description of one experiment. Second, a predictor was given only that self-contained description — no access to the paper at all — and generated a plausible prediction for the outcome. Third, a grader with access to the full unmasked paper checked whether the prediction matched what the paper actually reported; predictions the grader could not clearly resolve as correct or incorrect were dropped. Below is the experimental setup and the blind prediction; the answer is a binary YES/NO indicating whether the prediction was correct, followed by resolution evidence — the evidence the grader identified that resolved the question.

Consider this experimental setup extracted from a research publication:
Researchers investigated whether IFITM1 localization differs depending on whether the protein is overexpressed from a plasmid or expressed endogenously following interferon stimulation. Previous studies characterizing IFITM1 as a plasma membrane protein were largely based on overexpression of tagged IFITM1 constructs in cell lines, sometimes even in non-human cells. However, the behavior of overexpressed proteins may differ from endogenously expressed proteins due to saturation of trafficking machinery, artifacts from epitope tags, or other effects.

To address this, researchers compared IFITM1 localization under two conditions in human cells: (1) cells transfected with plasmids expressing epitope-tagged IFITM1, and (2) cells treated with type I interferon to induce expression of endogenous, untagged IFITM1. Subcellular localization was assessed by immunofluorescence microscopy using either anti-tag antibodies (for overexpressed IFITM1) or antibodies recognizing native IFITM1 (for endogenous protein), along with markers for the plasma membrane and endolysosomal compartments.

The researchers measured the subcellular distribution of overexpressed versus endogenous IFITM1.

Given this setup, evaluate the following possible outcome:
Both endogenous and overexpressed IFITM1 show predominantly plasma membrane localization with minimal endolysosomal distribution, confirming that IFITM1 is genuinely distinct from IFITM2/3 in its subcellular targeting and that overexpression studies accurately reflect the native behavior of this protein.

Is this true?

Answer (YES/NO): NO